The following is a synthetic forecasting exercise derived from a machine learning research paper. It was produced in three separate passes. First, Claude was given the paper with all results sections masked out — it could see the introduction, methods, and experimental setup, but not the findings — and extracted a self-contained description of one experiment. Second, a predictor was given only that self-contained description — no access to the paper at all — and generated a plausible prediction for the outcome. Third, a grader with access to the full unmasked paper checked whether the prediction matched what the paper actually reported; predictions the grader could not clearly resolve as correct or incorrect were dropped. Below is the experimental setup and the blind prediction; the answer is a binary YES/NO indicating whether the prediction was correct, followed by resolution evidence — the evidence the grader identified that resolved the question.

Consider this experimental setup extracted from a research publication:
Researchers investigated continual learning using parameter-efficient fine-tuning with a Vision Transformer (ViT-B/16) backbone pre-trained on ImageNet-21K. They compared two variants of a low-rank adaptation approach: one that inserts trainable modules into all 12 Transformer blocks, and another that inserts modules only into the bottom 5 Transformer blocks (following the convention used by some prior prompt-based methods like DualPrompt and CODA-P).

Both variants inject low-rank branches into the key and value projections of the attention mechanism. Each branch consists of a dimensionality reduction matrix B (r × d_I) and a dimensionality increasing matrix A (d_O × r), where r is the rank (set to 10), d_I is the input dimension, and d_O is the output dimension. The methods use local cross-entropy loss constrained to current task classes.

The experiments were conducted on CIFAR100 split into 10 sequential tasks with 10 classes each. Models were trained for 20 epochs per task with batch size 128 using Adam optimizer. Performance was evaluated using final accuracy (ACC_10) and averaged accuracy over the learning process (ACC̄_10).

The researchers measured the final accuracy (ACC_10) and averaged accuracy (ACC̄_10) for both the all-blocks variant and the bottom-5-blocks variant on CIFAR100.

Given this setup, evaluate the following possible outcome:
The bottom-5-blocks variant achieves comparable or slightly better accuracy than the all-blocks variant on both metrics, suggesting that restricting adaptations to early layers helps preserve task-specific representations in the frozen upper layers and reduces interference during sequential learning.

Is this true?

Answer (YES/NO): YES